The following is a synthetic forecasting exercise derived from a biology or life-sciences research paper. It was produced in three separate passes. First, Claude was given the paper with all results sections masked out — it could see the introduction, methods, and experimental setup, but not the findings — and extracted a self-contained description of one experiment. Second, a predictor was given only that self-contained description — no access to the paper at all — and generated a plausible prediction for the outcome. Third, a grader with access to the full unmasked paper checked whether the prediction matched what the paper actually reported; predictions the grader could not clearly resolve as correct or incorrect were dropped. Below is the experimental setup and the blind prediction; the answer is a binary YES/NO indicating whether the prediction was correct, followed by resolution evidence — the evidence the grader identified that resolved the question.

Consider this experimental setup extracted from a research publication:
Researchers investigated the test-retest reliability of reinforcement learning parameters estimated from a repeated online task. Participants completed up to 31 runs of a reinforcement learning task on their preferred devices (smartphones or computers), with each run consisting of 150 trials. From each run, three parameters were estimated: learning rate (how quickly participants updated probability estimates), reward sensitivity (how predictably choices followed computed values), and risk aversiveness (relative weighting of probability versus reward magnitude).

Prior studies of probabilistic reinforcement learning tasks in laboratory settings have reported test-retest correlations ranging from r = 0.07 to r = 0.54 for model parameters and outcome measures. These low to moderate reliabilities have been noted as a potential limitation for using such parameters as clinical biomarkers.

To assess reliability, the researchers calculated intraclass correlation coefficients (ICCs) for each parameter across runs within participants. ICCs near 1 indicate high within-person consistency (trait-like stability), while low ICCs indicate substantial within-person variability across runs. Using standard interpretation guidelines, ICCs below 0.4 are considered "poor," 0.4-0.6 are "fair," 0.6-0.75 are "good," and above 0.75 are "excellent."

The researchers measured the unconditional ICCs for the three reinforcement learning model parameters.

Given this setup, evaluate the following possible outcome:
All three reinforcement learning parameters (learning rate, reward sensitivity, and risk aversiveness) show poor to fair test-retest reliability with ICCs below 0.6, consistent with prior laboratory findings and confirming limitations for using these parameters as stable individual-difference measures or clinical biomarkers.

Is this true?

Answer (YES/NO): YES